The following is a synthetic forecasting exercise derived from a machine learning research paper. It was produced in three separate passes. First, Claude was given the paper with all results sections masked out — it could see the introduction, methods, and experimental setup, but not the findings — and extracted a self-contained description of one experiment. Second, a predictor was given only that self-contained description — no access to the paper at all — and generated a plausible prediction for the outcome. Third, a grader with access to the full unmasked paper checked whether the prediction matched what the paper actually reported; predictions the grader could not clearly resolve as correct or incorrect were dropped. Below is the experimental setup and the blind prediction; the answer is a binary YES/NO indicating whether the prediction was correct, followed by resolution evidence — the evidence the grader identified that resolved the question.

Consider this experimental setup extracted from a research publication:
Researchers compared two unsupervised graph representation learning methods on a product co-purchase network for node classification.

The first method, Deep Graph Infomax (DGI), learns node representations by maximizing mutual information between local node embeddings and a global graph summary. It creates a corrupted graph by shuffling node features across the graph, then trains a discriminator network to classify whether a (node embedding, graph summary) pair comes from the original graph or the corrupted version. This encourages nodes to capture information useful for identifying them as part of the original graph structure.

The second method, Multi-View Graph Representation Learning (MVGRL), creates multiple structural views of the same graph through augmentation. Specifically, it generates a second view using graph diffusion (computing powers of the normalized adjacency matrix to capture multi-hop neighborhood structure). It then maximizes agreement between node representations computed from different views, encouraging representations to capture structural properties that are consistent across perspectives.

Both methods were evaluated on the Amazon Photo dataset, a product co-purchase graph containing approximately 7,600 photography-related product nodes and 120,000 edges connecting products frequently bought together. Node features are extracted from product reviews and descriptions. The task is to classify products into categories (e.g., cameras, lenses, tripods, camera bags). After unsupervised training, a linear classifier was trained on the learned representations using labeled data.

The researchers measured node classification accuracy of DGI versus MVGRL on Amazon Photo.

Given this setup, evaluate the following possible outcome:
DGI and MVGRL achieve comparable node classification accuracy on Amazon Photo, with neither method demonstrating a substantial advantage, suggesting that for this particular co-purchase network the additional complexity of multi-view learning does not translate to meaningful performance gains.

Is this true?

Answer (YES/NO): NO